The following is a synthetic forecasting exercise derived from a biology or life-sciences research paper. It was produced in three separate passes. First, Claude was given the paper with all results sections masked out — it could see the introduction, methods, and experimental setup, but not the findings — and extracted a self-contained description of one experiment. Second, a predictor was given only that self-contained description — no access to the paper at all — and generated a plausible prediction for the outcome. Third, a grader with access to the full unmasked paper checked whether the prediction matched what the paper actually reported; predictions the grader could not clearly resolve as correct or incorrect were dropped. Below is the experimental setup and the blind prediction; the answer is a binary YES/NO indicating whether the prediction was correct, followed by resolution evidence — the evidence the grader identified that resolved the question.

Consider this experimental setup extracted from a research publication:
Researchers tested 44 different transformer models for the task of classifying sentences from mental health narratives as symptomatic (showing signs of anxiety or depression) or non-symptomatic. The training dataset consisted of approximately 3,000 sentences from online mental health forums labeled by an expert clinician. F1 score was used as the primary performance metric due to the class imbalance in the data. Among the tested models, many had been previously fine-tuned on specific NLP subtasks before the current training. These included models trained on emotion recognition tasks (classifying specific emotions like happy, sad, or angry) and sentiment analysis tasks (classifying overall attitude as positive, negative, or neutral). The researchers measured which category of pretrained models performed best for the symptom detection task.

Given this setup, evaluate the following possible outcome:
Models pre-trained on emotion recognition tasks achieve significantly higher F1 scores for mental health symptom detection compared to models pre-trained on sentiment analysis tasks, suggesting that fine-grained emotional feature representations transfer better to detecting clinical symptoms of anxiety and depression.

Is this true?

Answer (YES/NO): NO